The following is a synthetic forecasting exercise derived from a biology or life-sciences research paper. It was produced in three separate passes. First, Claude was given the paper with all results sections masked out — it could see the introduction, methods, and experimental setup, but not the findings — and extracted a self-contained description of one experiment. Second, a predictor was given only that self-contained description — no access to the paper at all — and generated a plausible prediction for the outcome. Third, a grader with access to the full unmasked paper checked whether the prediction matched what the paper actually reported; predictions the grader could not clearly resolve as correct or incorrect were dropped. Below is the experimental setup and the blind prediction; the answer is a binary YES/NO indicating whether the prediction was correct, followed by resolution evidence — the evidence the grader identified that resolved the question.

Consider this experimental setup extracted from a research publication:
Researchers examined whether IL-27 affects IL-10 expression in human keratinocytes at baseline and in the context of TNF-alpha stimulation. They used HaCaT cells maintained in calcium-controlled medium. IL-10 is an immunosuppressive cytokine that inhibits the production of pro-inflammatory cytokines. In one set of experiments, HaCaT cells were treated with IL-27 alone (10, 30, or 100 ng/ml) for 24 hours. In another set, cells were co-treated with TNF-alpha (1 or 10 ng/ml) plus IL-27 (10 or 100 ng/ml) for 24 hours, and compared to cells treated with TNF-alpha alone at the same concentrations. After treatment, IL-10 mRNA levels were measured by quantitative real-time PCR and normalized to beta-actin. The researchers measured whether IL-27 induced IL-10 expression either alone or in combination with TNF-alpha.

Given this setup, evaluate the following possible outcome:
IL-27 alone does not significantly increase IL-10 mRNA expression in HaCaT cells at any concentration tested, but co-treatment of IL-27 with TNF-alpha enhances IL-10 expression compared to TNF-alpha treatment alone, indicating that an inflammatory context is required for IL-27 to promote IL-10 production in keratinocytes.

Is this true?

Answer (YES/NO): NO